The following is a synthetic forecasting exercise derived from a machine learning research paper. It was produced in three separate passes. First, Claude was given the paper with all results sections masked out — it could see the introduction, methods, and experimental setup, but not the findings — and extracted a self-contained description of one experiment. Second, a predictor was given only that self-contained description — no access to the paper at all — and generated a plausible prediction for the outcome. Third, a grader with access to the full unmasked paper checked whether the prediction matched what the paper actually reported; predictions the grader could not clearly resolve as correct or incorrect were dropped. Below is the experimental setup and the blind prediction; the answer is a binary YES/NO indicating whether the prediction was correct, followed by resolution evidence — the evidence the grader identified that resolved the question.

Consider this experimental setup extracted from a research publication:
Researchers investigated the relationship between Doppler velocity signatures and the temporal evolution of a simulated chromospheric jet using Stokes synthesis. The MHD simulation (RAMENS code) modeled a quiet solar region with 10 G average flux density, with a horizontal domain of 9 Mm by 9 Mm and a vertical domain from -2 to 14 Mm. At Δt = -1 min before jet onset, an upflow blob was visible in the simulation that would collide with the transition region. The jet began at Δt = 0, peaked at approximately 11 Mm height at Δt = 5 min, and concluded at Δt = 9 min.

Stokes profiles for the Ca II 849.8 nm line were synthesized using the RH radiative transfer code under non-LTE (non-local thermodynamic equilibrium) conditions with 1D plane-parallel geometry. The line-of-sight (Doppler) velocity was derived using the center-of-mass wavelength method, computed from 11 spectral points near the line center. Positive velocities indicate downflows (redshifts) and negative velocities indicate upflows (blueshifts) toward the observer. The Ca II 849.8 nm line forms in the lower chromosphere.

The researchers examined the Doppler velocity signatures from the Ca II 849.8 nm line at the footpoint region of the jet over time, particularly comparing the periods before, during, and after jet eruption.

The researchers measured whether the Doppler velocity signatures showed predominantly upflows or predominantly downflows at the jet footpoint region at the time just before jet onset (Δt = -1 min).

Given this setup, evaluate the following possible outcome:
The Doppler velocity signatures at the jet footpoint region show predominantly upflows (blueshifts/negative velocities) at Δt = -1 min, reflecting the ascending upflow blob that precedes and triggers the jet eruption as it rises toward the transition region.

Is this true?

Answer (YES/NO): NO